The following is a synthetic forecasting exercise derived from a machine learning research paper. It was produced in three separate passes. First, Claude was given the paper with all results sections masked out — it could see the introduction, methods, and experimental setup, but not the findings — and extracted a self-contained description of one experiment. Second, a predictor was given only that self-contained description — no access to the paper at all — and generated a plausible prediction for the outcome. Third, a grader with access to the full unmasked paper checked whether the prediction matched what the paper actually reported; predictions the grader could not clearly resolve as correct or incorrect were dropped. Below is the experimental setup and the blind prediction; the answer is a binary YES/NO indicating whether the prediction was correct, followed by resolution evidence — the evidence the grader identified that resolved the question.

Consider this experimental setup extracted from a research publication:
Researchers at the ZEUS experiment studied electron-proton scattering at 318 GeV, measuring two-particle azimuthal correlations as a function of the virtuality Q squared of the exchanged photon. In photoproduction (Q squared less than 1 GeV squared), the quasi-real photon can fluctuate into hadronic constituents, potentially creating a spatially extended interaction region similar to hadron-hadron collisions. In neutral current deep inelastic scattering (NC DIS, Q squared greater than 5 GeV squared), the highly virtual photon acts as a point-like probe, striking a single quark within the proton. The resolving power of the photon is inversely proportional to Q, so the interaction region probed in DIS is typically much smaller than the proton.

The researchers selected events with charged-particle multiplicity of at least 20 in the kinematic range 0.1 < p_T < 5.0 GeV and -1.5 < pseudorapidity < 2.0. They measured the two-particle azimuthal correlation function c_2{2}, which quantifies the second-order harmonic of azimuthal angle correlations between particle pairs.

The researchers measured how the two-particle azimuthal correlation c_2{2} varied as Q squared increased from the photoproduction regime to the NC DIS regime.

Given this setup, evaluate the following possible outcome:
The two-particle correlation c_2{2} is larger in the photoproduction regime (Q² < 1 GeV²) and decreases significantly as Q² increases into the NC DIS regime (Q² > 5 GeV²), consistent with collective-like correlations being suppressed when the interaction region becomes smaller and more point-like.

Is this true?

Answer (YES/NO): NO